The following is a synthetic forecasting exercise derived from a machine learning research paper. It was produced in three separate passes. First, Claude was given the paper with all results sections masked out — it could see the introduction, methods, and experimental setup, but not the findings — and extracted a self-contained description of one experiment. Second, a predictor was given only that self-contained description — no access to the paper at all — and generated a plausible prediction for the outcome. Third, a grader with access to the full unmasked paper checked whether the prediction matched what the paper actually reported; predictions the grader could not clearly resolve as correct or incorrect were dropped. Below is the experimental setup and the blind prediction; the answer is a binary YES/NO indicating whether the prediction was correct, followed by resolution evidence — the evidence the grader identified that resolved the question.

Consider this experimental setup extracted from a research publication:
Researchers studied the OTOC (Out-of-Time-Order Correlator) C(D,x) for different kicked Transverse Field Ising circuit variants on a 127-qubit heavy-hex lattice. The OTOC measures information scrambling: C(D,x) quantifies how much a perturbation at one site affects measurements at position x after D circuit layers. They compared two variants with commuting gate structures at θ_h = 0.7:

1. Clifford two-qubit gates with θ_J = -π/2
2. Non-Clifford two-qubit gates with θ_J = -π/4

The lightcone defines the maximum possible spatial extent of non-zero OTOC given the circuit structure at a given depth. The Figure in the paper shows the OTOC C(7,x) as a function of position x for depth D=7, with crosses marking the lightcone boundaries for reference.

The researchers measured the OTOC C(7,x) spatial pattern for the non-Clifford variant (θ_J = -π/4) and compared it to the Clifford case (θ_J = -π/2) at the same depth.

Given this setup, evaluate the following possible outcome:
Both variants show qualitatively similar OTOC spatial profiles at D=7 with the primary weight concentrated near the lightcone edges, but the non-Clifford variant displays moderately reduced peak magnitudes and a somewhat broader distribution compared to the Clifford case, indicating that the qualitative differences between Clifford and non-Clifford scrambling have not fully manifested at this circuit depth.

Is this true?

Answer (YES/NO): NO